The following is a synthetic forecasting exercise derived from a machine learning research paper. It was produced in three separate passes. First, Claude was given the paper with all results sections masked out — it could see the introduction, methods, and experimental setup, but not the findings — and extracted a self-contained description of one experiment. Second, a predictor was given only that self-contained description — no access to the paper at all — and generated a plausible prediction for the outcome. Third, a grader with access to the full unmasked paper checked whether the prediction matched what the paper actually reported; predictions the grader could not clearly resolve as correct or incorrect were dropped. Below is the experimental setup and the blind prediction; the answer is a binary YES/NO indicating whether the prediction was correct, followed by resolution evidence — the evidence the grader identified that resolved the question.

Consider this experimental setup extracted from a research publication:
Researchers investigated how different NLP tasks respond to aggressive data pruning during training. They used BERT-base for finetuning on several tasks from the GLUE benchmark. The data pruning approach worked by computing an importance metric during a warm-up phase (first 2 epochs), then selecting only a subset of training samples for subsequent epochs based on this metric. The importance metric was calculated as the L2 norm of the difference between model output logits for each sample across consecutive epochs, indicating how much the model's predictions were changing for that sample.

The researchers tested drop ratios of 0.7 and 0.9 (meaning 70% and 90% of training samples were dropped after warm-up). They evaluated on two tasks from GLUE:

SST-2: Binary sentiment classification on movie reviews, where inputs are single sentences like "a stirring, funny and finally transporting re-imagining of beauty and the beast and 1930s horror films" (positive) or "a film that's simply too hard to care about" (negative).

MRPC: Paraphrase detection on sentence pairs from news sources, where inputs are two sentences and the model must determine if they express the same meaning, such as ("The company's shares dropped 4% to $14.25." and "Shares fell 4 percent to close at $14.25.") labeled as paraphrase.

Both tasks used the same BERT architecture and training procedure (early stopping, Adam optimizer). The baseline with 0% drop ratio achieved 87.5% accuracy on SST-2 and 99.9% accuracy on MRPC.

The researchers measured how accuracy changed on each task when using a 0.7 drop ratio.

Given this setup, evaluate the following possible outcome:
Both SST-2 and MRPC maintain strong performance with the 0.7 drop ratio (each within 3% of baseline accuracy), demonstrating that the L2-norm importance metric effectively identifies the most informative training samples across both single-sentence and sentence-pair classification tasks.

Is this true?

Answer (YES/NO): NO